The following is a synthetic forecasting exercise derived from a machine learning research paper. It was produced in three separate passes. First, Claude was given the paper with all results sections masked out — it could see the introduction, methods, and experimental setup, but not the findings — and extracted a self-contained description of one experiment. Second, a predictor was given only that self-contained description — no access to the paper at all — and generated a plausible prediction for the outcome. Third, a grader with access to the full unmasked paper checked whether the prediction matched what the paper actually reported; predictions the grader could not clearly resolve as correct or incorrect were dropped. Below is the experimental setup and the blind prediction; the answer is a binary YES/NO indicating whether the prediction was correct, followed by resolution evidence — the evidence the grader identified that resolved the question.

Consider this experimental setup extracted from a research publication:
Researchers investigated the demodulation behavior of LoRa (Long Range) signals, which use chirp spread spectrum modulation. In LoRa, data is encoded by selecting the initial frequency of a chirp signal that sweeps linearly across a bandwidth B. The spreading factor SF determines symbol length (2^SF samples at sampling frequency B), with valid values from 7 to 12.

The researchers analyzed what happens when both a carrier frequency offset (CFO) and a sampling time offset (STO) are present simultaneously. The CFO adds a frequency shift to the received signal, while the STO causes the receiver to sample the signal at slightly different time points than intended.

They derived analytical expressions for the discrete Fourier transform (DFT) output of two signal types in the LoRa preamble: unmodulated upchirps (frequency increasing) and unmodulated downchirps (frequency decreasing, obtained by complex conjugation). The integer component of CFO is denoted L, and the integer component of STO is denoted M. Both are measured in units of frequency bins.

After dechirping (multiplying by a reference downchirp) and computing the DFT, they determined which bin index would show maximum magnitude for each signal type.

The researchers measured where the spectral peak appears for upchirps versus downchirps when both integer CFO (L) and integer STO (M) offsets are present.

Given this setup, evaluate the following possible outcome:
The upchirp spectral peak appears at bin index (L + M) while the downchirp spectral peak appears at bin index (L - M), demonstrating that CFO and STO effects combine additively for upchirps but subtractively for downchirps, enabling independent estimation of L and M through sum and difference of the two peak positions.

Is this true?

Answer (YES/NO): YES